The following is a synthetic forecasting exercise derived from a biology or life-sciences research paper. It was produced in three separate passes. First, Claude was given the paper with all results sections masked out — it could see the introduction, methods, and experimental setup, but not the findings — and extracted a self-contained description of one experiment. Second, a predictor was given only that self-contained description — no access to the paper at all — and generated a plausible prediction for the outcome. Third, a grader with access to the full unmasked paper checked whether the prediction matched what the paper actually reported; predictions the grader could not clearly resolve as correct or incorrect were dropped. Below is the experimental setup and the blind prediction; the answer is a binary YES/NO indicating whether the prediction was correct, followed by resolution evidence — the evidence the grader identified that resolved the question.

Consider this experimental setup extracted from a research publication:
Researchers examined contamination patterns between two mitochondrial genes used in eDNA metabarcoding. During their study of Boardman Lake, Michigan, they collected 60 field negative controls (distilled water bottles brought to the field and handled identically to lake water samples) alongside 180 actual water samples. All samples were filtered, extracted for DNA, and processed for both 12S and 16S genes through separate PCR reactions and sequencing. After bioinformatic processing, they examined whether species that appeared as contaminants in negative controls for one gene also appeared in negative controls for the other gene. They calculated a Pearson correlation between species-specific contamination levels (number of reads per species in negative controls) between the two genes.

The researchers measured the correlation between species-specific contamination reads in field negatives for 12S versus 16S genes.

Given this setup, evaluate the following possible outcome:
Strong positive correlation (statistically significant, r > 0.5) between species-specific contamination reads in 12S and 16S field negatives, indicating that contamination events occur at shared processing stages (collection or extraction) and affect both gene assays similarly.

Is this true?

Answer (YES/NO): YES